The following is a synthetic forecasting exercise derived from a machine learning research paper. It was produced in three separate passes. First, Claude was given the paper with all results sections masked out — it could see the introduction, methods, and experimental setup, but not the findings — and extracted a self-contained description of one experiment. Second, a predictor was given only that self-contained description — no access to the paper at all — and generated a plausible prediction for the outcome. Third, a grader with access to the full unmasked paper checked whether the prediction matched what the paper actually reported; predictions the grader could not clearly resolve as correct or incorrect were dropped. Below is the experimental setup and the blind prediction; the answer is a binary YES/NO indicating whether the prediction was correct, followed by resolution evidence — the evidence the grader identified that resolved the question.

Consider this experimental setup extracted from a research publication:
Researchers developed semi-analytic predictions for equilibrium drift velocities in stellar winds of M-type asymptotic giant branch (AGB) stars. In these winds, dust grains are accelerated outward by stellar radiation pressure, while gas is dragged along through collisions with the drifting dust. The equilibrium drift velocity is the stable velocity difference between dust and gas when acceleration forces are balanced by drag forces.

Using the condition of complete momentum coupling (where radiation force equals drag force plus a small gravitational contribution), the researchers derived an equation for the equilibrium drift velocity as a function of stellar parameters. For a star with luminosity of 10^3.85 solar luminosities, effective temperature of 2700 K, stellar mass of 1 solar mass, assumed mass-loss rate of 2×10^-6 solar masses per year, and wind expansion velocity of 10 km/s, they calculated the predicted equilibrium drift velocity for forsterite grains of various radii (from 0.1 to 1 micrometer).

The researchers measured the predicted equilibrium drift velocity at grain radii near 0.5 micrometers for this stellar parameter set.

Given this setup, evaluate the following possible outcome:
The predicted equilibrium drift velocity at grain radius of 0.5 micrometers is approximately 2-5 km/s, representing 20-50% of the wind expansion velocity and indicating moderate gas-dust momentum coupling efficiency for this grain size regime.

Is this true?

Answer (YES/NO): NO